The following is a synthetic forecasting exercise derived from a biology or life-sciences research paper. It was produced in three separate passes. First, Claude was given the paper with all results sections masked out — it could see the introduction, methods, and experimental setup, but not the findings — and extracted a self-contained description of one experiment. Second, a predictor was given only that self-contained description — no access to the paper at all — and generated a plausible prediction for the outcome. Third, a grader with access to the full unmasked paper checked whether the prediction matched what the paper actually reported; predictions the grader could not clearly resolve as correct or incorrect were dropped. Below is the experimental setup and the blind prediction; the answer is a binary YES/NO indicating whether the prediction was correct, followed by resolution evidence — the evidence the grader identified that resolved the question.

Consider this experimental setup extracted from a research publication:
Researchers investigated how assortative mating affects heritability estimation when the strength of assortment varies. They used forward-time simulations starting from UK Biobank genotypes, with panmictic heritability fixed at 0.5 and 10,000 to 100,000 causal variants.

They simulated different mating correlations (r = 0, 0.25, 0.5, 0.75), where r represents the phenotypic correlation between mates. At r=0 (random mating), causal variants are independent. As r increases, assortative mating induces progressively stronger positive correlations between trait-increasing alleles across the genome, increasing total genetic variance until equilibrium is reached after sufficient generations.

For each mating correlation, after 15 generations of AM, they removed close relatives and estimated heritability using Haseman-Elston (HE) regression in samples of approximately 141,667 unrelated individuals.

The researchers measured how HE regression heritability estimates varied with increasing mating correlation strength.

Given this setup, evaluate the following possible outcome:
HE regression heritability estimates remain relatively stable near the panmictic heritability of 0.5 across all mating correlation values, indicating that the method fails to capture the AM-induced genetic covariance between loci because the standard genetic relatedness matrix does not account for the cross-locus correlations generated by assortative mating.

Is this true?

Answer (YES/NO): NO